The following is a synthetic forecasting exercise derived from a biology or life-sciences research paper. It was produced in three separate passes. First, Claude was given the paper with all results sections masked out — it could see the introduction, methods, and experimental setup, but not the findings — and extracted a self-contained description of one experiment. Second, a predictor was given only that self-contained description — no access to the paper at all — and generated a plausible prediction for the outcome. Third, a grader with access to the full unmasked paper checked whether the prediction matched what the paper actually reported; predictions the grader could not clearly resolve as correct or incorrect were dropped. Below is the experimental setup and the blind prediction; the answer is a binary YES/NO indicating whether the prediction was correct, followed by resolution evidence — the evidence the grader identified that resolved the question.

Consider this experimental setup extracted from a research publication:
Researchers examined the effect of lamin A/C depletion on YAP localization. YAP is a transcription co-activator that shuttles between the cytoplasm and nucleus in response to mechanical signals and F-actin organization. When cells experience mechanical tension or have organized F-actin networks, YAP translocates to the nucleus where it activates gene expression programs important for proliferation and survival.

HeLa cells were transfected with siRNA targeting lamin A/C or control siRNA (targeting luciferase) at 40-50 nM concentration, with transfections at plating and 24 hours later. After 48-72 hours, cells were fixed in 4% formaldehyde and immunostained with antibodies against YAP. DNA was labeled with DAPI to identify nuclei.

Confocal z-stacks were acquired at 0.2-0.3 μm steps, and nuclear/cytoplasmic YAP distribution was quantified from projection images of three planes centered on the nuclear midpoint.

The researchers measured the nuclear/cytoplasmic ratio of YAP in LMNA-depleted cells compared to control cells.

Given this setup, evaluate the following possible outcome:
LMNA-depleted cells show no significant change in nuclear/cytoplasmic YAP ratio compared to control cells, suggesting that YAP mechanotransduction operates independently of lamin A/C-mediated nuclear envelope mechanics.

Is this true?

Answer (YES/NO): NO